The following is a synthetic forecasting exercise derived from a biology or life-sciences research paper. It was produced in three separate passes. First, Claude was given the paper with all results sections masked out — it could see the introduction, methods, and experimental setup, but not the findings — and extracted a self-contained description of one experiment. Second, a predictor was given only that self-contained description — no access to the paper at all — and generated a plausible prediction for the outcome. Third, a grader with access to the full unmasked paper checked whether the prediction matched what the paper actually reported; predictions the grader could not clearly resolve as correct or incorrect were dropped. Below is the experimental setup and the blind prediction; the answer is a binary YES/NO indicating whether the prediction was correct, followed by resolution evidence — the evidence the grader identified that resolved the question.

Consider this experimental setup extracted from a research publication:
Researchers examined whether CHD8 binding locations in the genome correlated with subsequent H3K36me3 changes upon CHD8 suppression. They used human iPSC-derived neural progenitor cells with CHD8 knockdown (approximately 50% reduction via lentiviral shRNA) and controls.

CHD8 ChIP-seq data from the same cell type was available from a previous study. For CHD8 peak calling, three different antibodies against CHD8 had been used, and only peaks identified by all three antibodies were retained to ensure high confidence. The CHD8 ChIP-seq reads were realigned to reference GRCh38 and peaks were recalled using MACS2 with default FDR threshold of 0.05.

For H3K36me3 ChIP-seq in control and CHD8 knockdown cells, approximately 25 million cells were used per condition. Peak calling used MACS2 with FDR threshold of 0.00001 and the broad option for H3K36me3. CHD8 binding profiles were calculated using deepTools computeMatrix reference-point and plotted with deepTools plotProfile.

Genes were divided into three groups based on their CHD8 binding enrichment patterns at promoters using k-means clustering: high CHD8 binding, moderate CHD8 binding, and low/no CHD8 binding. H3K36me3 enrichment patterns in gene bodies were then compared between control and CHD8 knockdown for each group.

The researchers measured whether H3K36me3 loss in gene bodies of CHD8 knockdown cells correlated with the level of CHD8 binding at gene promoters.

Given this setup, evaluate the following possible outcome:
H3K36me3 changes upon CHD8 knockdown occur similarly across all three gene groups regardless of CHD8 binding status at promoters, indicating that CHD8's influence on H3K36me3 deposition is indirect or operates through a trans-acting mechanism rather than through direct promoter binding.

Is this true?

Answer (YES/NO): NO